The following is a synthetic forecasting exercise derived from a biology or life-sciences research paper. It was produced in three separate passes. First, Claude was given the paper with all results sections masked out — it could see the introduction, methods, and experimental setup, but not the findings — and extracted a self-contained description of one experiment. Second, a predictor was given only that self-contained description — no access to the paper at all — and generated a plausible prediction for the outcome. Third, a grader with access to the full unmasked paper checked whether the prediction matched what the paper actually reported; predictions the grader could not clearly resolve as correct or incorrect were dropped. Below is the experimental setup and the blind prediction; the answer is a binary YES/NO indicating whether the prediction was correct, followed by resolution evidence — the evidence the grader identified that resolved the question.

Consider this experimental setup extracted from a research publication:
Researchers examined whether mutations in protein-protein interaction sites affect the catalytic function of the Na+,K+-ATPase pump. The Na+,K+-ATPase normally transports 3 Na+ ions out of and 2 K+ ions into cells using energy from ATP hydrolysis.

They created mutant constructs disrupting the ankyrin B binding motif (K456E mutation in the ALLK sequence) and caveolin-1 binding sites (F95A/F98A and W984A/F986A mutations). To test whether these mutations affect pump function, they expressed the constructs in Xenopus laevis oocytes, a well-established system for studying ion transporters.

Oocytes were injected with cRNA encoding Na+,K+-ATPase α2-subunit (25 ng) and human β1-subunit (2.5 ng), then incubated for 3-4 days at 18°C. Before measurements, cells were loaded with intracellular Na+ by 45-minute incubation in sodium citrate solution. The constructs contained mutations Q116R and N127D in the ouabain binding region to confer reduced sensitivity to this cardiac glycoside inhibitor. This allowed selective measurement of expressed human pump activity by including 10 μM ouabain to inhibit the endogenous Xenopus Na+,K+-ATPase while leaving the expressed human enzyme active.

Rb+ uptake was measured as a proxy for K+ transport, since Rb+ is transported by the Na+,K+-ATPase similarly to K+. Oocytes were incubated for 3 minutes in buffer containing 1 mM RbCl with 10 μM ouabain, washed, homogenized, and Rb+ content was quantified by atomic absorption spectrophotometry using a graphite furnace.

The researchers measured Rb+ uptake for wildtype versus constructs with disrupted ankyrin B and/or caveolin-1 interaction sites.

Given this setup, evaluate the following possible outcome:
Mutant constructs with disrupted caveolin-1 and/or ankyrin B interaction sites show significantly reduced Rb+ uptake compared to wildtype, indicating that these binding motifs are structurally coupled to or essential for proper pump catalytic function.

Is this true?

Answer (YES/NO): NO